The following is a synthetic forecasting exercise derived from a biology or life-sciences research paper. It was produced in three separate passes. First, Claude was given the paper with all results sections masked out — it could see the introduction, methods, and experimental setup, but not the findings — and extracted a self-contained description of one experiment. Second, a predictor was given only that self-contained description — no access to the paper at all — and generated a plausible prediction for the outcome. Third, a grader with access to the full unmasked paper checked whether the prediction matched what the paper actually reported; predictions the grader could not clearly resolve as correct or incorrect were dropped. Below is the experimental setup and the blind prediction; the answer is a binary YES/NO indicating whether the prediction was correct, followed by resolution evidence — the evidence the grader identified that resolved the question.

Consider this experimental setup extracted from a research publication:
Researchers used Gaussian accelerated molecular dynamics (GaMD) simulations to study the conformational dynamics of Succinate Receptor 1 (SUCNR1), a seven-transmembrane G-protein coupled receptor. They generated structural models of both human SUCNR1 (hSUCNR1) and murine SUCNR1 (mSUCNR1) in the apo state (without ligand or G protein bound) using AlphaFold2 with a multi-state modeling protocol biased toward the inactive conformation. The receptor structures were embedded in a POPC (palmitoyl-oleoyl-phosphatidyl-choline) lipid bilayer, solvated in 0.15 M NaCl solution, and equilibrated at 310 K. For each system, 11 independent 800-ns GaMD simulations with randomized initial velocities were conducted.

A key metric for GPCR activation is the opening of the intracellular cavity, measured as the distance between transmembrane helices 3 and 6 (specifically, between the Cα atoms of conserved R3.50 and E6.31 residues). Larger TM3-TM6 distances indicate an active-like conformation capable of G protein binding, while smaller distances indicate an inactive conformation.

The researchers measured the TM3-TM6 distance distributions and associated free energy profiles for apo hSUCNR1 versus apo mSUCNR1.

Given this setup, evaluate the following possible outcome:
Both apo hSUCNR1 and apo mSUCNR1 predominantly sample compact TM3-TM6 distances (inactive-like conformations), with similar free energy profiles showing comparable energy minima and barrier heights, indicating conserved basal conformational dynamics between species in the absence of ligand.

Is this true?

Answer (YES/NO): NO